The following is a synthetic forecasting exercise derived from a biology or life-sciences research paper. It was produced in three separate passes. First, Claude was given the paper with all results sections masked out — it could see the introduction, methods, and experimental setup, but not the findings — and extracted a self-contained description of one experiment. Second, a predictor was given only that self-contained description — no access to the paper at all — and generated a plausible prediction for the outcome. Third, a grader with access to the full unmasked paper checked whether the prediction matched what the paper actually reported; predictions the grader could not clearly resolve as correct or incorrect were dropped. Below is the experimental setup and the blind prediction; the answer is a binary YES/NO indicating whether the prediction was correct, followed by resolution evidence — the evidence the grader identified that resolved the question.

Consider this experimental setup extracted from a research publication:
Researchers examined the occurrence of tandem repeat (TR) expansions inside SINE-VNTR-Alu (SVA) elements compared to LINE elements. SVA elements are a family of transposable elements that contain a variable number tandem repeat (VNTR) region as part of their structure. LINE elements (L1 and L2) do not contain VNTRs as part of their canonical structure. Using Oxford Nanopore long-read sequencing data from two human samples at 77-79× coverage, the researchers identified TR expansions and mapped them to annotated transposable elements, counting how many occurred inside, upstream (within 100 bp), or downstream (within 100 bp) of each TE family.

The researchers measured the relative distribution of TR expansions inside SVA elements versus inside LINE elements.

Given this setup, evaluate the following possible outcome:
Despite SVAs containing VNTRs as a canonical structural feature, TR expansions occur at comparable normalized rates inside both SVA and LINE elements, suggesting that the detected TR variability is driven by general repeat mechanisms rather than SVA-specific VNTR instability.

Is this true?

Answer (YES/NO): NO